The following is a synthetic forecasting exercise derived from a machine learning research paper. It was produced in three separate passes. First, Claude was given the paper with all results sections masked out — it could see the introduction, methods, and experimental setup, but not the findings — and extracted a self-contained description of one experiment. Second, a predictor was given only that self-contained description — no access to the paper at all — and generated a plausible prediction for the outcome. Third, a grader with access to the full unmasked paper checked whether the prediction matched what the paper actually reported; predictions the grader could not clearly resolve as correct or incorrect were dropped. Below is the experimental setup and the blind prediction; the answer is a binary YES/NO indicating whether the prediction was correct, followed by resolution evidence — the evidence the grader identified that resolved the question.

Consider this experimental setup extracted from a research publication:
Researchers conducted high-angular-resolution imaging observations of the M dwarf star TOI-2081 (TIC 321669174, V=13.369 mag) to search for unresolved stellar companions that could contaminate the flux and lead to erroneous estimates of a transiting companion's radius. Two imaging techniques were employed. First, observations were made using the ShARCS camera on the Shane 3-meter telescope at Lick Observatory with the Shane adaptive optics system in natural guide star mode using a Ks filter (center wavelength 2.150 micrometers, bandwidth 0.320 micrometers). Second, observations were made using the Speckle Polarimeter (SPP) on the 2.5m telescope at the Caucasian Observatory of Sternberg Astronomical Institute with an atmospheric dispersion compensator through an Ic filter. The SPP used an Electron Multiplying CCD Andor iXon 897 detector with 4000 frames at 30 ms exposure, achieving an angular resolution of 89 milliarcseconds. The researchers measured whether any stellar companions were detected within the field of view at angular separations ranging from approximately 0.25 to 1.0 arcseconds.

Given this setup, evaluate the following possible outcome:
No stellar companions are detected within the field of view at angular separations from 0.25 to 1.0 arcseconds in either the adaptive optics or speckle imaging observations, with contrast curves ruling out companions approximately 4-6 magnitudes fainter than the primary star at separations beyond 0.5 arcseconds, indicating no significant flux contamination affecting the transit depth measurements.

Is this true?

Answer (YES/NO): NO